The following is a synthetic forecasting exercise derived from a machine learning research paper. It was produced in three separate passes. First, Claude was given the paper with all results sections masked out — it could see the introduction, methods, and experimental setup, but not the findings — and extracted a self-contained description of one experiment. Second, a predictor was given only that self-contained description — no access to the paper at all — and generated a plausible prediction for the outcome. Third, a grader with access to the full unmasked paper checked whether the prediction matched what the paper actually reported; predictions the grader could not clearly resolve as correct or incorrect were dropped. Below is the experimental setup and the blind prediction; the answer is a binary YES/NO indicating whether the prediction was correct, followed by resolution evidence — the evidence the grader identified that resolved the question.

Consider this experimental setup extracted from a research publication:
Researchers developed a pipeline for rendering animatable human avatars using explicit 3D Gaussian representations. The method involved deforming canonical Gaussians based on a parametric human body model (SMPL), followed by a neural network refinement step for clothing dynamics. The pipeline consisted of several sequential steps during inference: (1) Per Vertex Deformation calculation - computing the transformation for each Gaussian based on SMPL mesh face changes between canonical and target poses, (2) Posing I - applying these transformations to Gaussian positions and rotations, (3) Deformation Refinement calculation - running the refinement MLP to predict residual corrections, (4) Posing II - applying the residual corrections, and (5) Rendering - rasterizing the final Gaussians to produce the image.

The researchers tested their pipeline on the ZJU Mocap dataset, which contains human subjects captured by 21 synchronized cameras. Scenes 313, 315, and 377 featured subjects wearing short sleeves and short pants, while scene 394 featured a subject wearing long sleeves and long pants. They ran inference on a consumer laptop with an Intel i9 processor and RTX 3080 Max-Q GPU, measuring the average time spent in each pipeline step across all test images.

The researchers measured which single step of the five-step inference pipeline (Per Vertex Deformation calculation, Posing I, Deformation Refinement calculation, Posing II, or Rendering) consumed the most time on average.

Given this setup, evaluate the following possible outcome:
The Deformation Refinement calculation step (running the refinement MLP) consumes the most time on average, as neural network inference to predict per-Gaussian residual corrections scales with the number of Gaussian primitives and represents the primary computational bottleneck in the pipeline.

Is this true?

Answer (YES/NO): YES